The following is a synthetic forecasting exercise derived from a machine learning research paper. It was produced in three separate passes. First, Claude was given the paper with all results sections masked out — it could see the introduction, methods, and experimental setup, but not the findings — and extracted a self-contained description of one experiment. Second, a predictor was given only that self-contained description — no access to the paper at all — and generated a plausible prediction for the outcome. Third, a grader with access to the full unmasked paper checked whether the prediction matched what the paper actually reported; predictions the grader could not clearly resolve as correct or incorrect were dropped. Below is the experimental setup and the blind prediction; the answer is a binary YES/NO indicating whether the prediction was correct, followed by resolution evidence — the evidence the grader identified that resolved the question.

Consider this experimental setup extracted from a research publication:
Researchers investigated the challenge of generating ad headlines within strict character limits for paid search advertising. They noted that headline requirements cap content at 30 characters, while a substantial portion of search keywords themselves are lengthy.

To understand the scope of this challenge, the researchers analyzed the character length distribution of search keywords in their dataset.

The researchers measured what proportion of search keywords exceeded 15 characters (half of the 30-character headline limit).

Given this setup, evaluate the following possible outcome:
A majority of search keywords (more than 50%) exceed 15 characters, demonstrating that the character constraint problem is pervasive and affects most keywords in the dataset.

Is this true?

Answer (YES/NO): YES